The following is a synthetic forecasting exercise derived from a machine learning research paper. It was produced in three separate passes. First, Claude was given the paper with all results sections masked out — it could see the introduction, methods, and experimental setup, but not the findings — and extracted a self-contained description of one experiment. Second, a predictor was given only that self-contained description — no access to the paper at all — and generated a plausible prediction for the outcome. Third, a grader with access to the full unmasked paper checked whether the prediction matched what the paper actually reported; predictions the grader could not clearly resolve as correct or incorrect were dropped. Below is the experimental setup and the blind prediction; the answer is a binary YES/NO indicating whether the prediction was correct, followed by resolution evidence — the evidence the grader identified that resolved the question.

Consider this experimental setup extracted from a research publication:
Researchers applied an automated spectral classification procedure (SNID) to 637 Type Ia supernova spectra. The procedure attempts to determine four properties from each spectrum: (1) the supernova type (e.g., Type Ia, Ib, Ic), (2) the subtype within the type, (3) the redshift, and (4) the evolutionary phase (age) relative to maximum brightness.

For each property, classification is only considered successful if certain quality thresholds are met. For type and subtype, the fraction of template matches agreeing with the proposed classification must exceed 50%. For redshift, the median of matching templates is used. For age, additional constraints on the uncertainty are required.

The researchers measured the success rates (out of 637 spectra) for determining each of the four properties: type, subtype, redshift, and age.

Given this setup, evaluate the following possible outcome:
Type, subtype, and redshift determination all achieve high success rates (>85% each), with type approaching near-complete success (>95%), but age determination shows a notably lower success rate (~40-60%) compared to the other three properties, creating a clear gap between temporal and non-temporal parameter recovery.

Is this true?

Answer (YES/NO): NO